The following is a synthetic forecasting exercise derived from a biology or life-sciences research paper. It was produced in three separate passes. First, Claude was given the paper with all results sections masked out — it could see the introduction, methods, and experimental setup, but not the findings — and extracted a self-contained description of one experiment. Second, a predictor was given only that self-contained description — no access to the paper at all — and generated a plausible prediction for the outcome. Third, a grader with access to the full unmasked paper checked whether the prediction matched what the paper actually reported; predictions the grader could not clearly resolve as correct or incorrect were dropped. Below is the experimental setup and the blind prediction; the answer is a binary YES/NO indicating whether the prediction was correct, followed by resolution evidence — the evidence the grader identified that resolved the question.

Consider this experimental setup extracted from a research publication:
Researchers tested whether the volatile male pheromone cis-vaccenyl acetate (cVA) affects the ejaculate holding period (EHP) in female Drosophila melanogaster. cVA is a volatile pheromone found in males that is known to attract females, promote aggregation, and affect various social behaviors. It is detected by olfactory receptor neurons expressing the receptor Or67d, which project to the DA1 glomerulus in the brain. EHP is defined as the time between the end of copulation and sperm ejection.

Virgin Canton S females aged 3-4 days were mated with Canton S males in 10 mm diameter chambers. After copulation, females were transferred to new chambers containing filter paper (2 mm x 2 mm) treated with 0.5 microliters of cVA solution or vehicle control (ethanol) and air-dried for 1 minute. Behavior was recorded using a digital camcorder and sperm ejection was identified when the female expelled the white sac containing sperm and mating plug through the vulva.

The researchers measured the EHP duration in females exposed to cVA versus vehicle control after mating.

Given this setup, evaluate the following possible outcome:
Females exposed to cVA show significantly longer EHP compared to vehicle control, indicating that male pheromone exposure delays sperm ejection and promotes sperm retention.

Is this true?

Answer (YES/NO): NO